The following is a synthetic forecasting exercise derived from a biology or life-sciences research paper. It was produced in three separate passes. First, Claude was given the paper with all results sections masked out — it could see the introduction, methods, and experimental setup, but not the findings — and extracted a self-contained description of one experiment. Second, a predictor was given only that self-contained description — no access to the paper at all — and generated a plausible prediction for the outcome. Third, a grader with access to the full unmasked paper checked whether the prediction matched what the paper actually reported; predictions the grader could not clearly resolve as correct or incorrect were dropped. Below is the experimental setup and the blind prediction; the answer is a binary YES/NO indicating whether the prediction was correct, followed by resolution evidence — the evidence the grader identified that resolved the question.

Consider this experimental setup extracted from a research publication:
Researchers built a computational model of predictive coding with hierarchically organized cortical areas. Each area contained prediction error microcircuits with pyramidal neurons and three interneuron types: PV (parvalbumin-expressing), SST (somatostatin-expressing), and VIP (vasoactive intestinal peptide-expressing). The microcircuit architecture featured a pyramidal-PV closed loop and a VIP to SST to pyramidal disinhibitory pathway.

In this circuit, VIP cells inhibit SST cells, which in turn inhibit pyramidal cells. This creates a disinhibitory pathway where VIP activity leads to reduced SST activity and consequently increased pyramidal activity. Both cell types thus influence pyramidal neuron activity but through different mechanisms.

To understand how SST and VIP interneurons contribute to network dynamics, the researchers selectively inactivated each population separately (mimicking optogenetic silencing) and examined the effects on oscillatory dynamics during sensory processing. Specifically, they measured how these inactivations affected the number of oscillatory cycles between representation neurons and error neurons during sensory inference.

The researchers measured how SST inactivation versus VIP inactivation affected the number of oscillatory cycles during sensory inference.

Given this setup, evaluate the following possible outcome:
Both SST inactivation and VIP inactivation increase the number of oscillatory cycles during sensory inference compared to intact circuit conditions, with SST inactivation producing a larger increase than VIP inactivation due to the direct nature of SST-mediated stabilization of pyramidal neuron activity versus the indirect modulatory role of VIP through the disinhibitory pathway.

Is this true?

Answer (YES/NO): NO